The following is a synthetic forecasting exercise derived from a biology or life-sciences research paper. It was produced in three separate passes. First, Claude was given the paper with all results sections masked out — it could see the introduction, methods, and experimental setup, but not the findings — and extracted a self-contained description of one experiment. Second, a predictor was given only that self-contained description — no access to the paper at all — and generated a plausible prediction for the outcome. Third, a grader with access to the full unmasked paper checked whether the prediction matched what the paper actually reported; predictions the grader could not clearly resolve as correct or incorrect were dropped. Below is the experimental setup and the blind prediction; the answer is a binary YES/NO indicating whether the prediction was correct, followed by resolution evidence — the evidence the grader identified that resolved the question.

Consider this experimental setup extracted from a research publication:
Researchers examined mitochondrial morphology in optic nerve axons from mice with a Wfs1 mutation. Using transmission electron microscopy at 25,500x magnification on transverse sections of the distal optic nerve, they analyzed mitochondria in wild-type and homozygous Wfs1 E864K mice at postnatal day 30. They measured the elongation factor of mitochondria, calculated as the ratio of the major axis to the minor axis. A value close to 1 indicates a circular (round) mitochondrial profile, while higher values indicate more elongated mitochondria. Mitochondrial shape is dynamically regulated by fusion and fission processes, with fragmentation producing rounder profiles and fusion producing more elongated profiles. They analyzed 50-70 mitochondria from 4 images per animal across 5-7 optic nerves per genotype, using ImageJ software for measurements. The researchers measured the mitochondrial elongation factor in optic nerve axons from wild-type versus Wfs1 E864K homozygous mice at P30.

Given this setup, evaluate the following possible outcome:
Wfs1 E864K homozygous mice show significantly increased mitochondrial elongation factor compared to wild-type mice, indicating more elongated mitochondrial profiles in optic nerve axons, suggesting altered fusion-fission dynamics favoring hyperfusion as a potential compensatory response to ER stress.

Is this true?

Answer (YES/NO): NO